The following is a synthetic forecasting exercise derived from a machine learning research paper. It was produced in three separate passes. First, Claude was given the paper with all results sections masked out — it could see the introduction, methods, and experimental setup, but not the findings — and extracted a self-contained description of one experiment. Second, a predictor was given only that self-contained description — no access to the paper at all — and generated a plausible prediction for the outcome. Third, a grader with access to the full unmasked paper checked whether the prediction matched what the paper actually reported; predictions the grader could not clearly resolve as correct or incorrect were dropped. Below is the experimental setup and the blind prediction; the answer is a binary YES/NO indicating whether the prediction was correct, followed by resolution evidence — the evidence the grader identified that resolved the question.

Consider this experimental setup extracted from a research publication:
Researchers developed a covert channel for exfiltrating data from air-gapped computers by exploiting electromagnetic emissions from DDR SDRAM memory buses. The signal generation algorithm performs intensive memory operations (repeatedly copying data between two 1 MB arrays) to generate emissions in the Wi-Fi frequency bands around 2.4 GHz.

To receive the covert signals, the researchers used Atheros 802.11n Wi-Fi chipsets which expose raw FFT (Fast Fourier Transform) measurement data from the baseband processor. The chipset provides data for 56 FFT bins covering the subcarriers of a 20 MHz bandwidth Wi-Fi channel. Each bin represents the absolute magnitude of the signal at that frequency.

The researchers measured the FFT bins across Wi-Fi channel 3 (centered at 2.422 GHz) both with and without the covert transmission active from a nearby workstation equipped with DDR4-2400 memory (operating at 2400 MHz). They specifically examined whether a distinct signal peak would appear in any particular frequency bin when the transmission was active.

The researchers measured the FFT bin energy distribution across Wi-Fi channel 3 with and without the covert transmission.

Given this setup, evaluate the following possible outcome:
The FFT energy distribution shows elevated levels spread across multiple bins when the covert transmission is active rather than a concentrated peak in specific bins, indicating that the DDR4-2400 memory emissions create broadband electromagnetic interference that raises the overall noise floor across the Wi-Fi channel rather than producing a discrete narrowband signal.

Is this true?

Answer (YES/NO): NO